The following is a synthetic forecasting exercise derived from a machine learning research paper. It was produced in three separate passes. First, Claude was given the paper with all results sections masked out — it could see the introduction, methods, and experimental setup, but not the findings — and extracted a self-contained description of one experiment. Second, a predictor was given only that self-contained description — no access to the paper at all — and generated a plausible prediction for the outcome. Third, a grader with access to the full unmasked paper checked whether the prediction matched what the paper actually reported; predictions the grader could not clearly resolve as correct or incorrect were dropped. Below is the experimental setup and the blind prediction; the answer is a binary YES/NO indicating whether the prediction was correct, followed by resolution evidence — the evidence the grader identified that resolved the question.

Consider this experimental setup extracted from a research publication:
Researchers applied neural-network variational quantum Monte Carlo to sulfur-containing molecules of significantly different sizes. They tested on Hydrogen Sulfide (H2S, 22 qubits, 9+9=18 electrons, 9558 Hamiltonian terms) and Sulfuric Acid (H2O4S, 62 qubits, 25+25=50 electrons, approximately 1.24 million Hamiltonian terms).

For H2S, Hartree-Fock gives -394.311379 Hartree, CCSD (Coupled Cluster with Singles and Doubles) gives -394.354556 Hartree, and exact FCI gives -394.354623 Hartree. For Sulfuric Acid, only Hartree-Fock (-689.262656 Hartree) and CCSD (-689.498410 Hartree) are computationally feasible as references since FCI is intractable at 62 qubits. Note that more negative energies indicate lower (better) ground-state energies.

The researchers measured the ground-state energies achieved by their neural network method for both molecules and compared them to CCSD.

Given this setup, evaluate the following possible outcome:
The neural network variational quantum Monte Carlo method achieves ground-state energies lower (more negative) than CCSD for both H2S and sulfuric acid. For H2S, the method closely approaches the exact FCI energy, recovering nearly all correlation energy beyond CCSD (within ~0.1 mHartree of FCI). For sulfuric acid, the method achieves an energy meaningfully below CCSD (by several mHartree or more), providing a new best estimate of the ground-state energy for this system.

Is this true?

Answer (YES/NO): YES